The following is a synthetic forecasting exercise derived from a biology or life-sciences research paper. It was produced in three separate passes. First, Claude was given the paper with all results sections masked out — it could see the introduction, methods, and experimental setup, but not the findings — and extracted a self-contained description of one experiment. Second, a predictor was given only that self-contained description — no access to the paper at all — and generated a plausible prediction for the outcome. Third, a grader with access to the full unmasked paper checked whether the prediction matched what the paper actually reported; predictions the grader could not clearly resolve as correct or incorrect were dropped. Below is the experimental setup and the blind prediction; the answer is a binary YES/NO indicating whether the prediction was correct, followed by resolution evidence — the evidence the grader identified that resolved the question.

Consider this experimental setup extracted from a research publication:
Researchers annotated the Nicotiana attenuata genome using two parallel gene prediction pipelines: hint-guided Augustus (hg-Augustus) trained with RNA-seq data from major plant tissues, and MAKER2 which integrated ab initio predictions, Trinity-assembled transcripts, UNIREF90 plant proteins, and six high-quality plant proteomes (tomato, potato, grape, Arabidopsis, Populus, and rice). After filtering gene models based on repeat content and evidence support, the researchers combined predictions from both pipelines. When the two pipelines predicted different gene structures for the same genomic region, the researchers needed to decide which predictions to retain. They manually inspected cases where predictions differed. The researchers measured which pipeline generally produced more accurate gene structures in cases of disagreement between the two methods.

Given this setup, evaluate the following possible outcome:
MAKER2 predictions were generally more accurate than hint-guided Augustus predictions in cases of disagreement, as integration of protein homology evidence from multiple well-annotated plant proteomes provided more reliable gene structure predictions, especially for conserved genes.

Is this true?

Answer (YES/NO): NO